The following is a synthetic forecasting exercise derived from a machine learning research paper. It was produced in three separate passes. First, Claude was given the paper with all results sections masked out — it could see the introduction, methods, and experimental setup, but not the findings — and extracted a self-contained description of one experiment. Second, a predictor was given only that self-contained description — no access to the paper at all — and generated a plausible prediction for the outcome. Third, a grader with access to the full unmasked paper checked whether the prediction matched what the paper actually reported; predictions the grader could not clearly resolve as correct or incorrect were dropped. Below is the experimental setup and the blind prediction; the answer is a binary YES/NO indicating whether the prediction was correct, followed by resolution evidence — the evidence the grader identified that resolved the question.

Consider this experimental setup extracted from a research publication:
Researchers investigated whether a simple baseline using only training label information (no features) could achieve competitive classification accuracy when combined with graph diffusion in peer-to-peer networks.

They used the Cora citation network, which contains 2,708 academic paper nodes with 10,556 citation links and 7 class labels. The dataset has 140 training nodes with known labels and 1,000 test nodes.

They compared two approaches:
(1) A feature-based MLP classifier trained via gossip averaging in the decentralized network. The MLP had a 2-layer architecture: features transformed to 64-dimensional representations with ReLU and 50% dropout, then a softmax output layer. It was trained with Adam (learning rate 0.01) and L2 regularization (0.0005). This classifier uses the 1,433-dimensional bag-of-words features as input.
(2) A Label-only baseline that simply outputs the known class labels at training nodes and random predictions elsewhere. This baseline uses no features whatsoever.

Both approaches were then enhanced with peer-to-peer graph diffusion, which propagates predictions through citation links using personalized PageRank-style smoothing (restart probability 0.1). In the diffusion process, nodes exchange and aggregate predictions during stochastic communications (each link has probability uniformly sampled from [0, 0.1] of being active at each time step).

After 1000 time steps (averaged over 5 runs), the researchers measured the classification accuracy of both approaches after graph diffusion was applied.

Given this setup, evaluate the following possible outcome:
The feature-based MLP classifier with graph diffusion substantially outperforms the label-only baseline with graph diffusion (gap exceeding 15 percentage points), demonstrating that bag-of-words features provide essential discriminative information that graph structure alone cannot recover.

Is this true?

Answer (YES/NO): NO